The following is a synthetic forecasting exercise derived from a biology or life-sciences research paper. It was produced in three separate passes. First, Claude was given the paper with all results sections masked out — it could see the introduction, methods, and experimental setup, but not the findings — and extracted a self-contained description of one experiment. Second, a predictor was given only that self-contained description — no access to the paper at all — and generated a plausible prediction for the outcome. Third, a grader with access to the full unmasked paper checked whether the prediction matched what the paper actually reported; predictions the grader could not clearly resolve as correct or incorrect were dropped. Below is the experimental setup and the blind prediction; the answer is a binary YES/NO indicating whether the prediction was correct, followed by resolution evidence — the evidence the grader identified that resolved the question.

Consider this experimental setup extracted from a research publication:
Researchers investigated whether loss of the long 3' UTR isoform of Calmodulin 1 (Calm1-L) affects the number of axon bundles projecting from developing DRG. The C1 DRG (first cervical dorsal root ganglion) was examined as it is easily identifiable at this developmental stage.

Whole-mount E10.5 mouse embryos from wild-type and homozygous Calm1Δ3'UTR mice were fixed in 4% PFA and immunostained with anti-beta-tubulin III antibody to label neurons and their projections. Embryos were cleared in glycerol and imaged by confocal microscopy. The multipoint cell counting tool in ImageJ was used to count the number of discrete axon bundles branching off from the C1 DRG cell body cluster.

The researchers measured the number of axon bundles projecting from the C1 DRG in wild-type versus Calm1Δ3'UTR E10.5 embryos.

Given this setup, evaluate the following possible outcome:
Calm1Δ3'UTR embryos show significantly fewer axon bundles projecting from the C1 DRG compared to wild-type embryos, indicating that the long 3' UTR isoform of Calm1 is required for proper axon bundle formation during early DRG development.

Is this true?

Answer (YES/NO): NO